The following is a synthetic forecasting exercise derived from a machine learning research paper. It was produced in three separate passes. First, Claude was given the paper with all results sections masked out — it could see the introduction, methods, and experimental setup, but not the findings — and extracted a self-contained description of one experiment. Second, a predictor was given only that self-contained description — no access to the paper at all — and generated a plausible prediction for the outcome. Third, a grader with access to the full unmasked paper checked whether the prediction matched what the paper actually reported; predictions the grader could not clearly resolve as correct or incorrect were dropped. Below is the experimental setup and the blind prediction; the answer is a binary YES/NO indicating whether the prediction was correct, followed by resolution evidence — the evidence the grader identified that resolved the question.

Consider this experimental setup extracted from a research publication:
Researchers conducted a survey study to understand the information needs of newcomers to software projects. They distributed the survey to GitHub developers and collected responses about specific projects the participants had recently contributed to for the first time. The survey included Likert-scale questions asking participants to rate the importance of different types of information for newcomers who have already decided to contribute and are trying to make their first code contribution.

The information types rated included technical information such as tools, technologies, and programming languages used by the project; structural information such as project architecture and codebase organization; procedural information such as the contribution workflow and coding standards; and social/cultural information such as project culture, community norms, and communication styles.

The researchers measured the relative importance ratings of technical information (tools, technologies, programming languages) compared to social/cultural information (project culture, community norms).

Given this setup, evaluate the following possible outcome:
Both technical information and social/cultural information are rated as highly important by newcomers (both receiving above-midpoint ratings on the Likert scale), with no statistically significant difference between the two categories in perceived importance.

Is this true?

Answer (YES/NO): NO